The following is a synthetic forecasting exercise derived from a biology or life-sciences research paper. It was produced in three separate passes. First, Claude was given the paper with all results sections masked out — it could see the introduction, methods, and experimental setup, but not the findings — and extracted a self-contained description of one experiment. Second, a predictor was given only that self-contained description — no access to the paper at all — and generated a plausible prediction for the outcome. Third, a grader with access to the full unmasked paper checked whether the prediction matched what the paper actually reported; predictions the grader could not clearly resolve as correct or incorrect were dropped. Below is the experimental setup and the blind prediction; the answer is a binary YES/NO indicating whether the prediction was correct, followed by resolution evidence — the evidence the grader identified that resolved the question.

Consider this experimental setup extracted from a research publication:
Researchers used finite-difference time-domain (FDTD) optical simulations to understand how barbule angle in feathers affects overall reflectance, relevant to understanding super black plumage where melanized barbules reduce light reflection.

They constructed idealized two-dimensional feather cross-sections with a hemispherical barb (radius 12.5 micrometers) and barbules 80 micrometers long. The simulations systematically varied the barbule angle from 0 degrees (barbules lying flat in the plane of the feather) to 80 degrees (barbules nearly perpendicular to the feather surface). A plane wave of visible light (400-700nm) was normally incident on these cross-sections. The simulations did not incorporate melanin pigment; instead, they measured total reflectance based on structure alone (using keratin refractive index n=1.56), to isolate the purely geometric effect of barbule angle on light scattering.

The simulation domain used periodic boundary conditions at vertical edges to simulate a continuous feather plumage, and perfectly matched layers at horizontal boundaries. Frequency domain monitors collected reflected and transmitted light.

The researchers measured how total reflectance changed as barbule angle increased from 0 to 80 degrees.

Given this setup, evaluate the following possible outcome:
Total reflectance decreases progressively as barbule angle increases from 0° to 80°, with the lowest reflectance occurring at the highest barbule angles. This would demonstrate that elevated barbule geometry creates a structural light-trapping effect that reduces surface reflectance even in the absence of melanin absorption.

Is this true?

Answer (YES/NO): YES